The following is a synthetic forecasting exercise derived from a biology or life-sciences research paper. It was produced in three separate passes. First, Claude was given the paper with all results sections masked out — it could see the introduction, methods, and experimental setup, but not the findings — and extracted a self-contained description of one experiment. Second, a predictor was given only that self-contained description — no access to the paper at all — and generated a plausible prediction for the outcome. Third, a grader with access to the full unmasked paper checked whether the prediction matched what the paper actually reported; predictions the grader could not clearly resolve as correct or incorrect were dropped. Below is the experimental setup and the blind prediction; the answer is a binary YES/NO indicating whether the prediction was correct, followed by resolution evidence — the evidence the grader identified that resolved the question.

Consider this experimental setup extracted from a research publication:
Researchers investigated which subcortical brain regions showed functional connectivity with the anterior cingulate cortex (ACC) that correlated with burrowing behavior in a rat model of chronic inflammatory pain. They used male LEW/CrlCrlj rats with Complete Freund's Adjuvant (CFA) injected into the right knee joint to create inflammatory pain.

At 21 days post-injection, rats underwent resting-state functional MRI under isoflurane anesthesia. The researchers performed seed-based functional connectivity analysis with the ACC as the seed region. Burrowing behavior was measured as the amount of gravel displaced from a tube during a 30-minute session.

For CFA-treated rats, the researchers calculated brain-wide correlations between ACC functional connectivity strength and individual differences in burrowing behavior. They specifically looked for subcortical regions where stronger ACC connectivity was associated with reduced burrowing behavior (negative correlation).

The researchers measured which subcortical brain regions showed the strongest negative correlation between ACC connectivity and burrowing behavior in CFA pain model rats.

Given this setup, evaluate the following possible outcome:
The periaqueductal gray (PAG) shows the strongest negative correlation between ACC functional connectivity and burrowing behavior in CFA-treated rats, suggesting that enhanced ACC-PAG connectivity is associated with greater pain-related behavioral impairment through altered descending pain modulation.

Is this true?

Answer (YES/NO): NO